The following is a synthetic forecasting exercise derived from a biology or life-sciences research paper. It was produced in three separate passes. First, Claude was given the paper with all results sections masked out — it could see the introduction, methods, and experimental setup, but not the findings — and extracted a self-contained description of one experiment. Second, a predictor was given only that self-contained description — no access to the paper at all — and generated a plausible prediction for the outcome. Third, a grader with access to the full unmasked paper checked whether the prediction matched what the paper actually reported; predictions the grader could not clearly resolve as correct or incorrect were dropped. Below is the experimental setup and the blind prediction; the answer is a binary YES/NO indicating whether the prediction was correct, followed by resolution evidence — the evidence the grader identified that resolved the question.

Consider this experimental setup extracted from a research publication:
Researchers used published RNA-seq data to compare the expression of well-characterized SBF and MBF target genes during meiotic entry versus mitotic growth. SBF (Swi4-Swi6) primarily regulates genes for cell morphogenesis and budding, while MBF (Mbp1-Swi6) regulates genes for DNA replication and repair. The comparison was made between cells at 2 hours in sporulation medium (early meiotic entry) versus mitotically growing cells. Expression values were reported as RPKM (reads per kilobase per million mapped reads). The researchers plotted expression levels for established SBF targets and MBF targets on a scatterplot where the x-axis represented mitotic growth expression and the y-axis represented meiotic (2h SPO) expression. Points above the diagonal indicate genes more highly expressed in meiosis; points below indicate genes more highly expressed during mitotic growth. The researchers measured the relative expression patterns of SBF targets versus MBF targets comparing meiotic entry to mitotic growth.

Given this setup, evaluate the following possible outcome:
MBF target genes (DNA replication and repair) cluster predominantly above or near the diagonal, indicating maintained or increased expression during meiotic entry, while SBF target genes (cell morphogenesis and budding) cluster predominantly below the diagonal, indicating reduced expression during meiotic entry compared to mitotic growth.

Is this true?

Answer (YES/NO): YES